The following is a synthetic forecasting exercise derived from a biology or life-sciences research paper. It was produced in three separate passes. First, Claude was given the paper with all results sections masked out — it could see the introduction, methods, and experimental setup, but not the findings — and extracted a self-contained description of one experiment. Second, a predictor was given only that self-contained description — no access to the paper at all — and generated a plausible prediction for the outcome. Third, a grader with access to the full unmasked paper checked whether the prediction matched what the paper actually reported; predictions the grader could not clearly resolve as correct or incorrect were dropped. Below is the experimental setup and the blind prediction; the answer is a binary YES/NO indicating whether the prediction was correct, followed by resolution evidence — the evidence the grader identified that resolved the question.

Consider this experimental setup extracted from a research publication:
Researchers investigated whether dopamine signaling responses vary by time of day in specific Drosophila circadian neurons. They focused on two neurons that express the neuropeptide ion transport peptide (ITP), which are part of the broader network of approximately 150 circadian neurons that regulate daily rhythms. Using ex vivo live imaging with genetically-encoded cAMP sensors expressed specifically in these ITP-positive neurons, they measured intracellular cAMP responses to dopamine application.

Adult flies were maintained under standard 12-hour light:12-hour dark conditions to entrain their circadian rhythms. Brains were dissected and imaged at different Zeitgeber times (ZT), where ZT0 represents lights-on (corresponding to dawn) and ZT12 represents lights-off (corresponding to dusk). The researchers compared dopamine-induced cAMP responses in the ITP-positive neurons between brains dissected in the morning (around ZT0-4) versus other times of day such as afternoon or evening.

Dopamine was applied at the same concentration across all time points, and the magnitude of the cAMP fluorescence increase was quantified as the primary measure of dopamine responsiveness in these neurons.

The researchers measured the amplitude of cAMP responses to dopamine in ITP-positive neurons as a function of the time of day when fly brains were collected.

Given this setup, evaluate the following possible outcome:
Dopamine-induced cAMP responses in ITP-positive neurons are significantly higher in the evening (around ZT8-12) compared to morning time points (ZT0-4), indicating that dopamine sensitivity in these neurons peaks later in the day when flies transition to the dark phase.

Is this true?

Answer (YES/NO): NO